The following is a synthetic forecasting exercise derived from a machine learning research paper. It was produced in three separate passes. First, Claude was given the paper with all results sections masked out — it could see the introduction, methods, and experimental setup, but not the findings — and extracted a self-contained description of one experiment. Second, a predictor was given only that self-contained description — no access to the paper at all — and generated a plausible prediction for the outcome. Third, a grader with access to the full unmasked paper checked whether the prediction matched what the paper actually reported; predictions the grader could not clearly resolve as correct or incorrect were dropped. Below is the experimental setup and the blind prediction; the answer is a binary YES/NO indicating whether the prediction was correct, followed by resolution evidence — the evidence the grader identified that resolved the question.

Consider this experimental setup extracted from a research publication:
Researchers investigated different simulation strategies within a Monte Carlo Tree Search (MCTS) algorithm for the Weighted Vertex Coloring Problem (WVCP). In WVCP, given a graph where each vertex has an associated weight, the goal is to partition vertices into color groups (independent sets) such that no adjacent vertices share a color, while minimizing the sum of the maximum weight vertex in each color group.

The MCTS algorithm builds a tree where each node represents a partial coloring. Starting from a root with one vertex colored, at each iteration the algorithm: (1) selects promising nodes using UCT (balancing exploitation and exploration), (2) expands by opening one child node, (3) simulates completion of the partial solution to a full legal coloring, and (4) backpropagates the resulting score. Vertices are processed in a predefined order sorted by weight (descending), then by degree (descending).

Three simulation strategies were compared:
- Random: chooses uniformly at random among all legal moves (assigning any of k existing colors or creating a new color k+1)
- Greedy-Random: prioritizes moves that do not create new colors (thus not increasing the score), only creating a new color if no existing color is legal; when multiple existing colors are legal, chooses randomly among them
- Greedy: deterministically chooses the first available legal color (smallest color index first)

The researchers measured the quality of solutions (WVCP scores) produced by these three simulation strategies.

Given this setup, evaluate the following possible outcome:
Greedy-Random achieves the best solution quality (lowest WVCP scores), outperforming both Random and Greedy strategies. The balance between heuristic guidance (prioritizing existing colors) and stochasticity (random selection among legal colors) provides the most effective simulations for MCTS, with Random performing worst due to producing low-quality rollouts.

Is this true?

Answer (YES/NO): NO